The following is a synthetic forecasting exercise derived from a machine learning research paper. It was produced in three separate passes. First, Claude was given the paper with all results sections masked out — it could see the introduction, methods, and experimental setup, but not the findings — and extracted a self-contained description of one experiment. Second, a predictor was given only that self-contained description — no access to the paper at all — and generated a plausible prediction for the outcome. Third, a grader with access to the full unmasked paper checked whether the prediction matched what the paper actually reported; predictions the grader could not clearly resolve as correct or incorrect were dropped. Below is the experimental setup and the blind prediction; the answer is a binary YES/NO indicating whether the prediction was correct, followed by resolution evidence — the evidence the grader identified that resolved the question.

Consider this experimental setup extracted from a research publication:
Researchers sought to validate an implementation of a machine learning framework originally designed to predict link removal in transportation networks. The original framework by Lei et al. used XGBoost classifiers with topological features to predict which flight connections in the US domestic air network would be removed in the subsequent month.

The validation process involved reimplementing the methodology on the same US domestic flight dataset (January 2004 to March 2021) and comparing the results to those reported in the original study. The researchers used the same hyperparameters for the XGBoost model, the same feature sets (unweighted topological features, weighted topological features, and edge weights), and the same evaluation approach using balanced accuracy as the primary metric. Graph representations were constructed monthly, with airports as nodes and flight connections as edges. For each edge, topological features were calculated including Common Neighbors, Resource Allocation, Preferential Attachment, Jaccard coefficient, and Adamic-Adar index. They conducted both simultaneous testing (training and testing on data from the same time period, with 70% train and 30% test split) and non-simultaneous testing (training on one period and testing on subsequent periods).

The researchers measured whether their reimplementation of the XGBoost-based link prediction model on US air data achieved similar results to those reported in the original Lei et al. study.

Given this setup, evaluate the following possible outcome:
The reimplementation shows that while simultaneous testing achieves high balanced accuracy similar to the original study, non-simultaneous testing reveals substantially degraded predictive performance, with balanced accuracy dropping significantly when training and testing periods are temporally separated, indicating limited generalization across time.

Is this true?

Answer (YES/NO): NO